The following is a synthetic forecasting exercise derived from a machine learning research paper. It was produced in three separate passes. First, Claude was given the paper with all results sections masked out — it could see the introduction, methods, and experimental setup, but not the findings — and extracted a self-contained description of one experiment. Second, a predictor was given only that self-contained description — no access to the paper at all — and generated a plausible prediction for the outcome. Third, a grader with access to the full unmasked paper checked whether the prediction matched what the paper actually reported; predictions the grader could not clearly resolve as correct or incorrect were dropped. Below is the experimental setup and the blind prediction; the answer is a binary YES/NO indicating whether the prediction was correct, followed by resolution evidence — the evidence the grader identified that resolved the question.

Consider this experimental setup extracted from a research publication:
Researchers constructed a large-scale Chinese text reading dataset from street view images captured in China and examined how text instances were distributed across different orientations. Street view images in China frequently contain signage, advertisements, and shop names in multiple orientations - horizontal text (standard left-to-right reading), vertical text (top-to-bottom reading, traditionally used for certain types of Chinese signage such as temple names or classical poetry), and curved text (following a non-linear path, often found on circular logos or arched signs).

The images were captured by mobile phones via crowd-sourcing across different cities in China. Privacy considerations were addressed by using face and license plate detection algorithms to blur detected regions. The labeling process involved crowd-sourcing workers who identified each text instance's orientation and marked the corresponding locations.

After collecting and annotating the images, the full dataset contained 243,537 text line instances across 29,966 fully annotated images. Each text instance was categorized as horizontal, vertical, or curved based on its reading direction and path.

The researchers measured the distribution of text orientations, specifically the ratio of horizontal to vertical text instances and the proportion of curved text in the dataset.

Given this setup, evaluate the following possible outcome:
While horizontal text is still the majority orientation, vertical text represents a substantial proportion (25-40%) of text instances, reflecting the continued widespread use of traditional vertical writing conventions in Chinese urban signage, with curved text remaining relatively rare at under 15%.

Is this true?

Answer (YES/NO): NO